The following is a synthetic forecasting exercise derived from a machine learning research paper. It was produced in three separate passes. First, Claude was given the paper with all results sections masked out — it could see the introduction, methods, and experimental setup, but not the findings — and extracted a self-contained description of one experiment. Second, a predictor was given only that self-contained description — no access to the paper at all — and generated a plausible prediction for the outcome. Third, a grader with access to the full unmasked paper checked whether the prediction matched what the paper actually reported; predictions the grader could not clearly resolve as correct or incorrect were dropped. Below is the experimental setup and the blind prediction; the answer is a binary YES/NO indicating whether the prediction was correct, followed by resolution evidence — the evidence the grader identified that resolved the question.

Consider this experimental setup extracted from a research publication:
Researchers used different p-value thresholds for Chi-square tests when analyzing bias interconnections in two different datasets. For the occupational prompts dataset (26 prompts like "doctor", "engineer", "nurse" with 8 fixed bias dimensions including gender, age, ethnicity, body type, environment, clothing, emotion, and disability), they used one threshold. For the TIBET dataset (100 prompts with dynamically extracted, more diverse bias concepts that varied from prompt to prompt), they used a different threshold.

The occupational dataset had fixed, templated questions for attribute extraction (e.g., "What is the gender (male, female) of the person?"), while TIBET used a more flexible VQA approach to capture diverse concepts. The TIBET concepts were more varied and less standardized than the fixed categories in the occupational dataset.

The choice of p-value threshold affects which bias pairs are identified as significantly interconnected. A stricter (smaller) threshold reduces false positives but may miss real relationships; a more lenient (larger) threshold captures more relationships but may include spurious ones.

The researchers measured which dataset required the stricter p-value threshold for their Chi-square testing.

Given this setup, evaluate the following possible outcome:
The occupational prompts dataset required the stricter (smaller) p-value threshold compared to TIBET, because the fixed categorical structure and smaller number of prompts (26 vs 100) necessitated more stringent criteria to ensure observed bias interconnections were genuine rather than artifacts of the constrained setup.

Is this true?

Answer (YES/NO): YES